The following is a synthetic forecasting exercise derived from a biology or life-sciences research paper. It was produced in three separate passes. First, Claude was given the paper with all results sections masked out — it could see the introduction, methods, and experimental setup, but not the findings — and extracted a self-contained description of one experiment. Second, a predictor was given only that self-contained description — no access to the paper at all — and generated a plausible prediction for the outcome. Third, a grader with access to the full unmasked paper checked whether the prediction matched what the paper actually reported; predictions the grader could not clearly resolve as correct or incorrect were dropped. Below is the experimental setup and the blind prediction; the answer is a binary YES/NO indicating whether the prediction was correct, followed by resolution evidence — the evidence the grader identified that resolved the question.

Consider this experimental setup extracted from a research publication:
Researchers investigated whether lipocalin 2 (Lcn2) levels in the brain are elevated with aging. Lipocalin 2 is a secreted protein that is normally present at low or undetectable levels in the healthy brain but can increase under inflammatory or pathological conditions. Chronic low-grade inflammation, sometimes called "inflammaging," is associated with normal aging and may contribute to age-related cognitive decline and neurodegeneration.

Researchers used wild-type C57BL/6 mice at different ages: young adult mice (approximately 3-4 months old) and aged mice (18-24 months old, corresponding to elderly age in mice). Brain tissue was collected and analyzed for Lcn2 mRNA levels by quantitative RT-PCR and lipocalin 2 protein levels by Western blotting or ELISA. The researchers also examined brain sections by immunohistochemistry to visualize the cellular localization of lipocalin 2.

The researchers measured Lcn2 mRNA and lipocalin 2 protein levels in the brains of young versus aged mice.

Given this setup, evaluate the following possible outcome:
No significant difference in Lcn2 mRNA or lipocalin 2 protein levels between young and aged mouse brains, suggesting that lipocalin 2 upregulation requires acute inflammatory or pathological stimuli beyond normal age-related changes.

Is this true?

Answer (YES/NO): NO